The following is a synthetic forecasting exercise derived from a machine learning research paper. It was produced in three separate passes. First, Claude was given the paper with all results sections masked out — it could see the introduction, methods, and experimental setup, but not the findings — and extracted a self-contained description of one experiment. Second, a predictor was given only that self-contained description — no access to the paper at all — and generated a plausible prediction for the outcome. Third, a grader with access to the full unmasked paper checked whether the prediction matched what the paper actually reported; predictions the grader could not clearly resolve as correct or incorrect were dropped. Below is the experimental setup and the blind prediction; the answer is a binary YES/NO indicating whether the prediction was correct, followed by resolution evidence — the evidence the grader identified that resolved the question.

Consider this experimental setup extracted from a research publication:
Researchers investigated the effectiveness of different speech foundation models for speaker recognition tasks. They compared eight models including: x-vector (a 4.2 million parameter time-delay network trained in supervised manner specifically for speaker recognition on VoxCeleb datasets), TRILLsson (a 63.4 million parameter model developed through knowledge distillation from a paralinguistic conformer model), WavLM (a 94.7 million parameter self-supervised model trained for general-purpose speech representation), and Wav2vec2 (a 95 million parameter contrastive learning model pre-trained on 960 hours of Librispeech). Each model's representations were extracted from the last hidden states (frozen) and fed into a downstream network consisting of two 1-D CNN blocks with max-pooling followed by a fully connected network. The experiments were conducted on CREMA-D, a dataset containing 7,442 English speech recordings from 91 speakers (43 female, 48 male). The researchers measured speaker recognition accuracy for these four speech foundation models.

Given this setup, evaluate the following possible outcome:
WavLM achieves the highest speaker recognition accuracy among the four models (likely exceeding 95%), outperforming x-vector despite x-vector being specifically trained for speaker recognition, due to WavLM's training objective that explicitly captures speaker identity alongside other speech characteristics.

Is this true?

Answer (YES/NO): NO